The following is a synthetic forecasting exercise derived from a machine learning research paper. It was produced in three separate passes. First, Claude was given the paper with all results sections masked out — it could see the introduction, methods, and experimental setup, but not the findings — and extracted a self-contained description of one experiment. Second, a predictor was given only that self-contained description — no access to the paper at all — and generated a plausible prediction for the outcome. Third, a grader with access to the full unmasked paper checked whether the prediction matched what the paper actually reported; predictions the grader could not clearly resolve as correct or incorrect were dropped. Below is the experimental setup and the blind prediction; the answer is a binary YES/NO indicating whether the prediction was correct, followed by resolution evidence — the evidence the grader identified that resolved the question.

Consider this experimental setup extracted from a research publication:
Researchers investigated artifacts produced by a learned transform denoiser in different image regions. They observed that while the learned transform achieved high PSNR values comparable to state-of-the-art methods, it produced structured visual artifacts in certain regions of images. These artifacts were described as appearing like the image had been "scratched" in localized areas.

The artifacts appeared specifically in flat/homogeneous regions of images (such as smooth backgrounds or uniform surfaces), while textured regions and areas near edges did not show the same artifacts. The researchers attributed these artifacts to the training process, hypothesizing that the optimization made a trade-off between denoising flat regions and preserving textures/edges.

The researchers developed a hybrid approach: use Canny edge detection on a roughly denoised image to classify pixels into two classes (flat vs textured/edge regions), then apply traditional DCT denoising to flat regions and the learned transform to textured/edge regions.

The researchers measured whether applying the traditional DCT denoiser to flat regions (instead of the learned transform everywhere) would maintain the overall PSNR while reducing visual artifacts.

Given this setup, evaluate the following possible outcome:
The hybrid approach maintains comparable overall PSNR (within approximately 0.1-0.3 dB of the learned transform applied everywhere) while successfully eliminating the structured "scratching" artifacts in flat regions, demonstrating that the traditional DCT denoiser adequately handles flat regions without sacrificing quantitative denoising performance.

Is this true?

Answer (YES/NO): YES